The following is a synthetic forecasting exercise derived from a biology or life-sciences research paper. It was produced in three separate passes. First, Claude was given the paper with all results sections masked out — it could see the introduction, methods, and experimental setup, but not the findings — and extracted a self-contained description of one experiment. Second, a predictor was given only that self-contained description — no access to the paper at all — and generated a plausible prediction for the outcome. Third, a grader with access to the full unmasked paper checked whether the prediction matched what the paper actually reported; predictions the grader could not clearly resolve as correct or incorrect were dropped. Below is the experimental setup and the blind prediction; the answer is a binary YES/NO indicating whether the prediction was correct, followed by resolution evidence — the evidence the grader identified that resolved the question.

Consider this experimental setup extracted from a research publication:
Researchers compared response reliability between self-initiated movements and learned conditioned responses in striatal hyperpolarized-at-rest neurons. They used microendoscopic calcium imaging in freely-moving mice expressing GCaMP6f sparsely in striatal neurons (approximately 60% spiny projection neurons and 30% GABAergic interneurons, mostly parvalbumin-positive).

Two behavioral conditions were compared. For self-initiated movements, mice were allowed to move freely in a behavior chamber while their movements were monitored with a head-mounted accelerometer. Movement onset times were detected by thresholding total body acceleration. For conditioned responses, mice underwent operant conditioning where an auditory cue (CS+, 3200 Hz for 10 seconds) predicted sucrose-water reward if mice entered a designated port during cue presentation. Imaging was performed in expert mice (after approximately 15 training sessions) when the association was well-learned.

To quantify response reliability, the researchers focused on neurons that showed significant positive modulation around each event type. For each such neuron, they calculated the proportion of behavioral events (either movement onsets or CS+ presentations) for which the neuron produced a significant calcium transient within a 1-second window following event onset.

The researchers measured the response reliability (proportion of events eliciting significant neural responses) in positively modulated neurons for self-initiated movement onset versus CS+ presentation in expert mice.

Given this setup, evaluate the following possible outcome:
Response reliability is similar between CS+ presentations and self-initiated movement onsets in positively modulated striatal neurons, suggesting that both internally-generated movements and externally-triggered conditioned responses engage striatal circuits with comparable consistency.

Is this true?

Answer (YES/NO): NO